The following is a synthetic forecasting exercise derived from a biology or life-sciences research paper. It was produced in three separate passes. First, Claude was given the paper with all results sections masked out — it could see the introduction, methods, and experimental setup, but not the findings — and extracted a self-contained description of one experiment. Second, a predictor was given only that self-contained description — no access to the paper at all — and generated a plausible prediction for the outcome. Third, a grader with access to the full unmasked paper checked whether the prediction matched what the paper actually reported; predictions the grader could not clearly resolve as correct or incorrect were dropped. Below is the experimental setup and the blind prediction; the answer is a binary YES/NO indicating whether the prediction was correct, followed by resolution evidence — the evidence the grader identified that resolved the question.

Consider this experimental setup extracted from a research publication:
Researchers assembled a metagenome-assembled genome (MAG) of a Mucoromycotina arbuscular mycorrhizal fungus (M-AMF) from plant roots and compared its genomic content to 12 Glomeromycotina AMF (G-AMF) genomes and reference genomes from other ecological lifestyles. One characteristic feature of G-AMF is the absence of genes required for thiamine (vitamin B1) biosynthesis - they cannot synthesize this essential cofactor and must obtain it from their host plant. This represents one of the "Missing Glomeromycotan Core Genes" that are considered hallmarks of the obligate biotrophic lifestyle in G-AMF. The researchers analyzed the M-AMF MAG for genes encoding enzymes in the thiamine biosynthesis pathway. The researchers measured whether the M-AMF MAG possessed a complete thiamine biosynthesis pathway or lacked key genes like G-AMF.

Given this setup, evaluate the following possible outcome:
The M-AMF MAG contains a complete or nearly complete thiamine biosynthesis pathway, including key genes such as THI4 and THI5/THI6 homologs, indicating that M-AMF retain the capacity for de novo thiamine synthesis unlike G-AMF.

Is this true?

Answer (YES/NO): NO